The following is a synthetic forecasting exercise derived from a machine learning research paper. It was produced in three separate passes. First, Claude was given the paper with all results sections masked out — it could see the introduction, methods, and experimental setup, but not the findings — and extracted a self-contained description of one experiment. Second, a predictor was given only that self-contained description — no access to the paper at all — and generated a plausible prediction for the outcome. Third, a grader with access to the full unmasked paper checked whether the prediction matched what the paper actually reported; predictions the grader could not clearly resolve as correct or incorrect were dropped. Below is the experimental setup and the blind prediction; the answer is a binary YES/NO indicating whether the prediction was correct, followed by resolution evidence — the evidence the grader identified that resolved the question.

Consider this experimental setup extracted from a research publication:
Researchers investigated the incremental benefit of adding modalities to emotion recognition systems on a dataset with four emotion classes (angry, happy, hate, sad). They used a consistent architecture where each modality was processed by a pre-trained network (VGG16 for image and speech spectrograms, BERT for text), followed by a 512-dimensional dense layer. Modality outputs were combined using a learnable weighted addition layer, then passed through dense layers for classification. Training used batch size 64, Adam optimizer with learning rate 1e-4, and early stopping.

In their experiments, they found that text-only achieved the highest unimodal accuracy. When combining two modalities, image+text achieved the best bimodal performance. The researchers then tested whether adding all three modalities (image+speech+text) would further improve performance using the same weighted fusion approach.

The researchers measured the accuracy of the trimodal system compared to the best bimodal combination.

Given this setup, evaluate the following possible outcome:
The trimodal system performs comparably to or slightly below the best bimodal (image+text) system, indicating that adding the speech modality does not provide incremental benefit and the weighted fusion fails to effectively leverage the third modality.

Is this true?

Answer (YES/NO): NO